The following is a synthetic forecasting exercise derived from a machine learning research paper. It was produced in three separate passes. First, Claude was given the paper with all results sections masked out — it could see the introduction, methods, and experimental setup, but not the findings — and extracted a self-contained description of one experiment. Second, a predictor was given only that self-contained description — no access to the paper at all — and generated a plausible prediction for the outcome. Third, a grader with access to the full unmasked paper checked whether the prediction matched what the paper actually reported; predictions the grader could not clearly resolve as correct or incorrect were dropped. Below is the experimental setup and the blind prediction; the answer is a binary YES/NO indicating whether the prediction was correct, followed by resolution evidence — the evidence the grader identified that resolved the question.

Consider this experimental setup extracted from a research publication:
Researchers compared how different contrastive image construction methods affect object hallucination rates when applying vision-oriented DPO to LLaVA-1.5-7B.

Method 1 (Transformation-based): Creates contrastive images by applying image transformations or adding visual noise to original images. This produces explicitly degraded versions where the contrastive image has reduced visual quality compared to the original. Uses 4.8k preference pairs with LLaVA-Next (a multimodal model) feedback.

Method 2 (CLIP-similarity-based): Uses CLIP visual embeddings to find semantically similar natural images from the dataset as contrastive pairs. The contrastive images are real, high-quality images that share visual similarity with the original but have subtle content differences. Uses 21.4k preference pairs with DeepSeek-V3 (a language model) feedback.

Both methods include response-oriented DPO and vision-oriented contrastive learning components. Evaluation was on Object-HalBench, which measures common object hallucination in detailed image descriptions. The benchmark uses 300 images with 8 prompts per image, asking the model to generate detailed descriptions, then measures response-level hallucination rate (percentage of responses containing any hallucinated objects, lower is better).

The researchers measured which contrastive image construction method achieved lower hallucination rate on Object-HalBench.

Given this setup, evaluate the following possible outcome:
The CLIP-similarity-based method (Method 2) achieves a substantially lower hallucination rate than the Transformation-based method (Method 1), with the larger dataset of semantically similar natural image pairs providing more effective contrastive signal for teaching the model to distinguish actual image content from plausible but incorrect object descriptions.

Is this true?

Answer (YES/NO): NO